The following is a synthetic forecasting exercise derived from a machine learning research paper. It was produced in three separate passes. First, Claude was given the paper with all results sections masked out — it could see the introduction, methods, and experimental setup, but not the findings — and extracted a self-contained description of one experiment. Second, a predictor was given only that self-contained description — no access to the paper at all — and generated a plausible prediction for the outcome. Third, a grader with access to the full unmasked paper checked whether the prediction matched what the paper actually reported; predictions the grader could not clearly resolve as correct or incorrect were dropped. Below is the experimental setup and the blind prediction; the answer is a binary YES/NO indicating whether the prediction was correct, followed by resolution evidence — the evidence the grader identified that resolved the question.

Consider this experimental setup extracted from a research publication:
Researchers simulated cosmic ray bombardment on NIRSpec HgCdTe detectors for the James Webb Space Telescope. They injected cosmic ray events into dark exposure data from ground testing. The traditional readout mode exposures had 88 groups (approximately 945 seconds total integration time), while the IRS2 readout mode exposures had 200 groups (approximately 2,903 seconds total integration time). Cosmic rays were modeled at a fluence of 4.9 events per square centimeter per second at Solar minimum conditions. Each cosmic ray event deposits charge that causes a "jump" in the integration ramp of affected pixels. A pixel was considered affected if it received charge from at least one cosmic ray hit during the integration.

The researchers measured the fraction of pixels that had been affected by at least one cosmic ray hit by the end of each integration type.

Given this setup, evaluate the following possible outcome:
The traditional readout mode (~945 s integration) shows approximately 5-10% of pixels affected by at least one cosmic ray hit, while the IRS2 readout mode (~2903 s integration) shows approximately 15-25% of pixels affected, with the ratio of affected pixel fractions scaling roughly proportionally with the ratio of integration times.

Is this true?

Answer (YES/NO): NO